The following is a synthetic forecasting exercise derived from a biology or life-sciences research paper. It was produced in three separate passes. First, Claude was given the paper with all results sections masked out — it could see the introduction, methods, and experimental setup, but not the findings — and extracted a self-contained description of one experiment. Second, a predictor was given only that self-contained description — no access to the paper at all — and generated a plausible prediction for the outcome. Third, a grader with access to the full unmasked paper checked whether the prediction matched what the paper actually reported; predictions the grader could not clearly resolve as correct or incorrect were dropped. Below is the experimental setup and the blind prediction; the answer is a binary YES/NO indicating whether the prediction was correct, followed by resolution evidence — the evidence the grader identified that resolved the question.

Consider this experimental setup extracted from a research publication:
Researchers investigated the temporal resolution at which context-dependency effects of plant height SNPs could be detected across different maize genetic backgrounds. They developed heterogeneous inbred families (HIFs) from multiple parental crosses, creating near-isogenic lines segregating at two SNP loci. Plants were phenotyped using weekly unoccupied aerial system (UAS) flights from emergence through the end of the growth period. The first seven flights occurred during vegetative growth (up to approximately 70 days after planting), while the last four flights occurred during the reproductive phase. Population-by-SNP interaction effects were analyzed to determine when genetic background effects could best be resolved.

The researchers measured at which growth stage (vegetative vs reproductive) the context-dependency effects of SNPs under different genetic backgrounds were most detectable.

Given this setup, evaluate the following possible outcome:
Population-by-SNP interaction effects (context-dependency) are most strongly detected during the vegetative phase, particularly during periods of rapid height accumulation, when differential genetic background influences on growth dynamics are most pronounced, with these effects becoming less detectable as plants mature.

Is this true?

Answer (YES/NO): YES